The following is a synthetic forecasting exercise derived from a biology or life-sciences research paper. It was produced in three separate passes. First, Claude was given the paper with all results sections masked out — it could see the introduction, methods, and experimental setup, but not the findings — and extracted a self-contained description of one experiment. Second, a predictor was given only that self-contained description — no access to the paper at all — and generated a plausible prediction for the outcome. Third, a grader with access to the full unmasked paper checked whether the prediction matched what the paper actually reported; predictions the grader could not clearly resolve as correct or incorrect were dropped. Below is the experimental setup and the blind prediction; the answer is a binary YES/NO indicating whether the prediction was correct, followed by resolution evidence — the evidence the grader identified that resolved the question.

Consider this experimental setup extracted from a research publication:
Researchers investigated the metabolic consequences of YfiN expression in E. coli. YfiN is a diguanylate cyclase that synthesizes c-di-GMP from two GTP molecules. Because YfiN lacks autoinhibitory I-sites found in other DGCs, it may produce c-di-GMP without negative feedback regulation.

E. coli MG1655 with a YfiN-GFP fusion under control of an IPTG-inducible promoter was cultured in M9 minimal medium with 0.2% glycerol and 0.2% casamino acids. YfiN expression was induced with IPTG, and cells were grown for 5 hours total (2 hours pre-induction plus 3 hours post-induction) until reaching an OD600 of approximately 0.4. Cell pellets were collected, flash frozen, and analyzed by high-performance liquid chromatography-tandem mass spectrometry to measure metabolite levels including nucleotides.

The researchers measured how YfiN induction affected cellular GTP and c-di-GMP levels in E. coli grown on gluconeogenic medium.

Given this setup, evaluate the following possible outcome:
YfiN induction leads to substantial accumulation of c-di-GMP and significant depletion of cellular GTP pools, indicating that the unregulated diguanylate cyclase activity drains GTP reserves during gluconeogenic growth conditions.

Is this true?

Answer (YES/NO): YES